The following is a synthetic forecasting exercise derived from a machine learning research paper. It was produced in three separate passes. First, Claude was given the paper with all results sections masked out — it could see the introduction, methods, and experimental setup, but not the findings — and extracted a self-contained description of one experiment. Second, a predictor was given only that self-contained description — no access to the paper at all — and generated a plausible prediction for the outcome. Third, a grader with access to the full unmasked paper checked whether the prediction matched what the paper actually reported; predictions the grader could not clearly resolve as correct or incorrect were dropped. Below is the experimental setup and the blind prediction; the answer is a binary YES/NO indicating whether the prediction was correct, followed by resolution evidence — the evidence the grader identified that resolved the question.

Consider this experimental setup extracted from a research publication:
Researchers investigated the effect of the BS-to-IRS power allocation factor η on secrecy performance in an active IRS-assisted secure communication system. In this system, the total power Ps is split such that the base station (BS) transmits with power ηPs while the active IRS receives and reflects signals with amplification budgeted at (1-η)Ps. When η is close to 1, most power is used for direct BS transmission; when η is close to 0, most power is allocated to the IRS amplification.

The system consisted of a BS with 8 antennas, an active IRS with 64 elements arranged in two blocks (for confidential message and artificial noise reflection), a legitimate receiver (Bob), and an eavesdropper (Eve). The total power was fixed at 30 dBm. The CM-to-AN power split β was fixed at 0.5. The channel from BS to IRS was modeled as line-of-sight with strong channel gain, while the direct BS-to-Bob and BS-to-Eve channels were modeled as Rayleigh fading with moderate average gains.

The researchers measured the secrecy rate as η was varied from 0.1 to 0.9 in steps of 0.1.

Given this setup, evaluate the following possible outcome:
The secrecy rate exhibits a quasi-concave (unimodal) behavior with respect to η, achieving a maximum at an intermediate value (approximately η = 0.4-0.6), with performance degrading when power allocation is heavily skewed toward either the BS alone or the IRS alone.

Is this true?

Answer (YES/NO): NO